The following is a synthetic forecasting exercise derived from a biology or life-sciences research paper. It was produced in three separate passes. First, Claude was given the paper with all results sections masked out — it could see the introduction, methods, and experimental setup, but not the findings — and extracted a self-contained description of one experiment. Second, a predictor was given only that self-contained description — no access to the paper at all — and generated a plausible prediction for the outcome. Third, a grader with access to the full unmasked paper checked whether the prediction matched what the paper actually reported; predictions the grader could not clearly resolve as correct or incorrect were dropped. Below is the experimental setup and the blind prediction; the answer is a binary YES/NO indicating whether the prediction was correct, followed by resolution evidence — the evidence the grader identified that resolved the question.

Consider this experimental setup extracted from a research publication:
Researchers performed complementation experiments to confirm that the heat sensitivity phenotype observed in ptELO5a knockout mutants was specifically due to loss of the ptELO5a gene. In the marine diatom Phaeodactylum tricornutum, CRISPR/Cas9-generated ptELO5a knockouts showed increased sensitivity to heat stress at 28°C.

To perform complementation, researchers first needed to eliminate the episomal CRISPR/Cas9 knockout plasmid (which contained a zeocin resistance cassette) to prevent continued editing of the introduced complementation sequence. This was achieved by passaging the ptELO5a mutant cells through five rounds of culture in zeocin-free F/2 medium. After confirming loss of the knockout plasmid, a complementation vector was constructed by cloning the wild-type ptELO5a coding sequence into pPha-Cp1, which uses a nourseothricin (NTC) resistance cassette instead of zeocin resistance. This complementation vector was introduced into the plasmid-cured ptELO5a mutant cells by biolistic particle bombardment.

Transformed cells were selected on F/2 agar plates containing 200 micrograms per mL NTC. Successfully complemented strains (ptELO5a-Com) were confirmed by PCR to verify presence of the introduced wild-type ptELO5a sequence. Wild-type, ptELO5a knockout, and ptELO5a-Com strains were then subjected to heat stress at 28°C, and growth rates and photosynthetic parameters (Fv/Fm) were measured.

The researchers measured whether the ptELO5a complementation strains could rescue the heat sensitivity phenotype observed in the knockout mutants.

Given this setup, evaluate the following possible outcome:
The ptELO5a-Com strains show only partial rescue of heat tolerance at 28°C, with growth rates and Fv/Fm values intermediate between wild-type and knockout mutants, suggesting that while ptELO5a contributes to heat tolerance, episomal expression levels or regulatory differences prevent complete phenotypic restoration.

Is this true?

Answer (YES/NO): NO